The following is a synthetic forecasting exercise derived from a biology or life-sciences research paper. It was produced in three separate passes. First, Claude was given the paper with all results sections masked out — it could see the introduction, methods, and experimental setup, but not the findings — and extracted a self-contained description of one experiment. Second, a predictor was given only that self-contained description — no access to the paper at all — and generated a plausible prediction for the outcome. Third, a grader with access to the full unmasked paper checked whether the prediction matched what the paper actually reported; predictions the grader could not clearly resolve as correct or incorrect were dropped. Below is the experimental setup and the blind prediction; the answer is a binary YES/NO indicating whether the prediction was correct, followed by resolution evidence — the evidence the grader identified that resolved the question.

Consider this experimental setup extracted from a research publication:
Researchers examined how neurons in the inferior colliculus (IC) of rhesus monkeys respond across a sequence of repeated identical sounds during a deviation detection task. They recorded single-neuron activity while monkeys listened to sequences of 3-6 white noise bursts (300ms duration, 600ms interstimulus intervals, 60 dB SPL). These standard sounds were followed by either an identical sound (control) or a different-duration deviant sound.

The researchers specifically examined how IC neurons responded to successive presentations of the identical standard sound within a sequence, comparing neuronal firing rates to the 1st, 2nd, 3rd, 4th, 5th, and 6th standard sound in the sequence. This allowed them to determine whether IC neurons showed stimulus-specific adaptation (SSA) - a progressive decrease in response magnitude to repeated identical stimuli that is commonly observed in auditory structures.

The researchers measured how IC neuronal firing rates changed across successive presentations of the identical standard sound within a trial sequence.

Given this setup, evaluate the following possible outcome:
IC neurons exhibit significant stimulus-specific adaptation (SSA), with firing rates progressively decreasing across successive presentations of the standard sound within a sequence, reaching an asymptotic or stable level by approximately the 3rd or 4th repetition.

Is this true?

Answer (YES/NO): NO